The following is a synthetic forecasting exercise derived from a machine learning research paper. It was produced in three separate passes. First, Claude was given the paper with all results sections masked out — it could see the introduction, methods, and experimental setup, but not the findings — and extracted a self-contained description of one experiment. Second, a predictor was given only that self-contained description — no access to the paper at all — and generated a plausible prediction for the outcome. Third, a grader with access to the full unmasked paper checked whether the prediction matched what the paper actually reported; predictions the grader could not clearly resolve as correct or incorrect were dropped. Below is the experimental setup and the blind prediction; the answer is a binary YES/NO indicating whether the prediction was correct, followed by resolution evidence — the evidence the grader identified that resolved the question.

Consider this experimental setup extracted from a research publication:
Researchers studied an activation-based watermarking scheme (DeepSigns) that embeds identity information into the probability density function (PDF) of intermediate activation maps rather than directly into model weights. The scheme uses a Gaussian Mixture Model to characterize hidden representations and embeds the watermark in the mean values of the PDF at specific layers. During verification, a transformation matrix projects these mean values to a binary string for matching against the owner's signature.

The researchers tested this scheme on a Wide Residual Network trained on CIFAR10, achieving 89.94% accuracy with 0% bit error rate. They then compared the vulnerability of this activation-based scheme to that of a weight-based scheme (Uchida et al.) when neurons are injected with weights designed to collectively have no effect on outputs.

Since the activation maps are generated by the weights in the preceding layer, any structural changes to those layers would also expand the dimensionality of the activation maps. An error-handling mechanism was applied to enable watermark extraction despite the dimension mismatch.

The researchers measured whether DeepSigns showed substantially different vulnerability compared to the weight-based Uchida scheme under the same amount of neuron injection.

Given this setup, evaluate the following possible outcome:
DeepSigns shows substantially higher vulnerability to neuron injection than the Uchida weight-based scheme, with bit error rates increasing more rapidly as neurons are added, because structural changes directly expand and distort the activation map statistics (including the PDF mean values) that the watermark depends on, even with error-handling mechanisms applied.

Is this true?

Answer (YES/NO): NO